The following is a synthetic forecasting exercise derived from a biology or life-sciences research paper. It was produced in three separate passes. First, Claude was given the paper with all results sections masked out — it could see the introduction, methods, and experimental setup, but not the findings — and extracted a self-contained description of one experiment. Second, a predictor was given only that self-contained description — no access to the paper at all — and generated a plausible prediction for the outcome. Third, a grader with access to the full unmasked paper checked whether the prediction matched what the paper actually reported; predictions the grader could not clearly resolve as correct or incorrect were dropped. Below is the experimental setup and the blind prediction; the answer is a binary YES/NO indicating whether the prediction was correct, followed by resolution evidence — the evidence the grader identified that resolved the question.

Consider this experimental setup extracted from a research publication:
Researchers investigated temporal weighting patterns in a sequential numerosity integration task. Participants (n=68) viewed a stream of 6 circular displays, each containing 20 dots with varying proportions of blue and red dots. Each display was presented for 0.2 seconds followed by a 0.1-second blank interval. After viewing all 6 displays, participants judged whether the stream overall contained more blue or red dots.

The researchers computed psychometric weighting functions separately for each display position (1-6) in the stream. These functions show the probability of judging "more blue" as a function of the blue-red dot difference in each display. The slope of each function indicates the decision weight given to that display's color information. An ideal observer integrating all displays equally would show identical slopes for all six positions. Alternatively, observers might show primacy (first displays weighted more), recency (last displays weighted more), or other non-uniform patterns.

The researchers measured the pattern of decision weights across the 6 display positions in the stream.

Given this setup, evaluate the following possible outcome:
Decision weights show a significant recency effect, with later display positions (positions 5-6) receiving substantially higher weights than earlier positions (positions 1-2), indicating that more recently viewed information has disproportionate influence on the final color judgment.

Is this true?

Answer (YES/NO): YES